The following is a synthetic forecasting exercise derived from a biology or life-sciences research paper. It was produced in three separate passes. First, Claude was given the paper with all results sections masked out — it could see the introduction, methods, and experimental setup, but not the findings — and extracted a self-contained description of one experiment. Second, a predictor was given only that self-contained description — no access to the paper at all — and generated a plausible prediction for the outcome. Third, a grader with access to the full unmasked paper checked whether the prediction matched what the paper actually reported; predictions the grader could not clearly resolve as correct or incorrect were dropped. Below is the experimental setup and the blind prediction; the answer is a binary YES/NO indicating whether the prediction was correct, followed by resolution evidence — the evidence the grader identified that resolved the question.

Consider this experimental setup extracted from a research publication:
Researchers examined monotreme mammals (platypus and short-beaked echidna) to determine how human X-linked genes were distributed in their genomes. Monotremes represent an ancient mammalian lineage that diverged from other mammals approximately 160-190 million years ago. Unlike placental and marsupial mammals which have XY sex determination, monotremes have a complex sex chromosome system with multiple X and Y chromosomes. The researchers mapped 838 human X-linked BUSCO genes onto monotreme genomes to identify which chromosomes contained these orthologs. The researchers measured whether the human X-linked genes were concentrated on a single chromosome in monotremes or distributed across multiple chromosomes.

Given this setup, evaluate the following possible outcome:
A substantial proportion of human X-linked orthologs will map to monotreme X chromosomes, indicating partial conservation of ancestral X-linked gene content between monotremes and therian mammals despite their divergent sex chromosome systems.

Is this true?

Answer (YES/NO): NO